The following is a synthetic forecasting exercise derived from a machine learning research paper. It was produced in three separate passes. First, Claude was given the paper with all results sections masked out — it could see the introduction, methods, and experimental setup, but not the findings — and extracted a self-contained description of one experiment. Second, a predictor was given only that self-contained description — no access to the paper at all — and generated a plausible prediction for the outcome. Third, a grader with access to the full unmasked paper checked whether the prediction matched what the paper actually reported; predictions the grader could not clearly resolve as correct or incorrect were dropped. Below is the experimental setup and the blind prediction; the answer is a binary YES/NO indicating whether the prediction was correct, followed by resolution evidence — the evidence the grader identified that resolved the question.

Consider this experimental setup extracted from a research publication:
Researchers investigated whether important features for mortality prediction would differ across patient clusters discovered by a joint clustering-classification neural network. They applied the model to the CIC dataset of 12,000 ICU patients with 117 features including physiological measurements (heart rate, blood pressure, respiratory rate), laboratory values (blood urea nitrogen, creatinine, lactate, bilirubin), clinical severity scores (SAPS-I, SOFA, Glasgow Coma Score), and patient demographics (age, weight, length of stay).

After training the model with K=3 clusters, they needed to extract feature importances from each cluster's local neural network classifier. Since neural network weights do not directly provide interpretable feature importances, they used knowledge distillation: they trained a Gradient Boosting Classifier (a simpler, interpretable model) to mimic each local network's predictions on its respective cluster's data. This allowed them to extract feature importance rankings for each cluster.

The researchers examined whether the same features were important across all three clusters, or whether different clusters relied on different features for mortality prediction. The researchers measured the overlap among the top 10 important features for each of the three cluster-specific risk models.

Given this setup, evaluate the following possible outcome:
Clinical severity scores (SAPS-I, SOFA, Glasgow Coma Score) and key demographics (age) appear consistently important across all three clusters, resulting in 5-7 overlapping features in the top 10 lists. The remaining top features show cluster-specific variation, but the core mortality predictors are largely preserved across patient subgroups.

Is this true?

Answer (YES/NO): NO